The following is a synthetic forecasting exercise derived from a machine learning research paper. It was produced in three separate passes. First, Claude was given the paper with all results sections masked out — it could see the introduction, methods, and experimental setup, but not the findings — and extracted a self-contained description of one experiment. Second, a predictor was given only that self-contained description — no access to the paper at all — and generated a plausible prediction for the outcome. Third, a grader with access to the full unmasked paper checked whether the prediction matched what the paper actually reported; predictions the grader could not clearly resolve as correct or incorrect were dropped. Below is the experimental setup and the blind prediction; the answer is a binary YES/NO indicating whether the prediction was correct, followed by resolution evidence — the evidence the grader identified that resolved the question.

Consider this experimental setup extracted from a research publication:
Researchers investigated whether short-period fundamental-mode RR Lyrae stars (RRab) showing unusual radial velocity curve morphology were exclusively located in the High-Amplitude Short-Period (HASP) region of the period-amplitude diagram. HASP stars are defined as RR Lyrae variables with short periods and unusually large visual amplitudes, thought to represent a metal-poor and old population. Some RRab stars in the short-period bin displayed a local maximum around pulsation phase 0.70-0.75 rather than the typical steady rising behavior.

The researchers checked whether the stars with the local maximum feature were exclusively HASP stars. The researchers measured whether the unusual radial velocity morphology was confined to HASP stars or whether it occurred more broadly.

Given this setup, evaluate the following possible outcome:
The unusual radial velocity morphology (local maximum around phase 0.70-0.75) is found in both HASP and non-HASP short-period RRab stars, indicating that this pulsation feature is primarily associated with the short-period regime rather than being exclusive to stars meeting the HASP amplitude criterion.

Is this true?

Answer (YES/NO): NO